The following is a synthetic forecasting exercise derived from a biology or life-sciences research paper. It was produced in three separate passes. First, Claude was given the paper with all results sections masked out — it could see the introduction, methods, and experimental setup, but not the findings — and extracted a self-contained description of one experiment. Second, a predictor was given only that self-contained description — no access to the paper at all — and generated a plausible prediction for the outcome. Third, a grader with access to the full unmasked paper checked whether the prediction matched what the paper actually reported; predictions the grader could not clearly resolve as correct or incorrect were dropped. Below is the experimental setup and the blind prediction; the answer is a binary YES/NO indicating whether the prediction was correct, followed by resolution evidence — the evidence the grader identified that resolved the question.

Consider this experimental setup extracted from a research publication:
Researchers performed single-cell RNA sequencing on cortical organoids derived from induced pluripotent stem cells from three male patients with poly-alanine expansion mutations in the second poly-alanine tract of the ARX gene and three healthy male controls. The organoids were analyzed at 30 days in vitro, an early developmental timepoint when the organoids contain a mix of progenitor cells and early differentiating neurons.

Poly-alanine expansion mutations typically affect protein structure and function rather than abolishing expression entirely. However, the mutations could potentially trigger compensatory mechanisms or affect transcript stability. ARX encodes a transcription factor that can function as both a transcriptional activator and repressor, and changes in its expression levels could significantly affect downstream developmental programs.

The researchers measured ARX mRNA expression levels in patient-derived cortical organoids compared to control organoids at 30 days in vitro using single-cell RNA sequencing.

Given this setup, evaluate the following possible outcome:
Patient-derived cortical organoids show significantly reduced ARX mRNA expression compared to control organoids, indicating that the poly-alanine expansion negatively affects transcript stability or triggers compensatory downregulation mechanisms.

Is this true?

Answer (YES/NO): NO